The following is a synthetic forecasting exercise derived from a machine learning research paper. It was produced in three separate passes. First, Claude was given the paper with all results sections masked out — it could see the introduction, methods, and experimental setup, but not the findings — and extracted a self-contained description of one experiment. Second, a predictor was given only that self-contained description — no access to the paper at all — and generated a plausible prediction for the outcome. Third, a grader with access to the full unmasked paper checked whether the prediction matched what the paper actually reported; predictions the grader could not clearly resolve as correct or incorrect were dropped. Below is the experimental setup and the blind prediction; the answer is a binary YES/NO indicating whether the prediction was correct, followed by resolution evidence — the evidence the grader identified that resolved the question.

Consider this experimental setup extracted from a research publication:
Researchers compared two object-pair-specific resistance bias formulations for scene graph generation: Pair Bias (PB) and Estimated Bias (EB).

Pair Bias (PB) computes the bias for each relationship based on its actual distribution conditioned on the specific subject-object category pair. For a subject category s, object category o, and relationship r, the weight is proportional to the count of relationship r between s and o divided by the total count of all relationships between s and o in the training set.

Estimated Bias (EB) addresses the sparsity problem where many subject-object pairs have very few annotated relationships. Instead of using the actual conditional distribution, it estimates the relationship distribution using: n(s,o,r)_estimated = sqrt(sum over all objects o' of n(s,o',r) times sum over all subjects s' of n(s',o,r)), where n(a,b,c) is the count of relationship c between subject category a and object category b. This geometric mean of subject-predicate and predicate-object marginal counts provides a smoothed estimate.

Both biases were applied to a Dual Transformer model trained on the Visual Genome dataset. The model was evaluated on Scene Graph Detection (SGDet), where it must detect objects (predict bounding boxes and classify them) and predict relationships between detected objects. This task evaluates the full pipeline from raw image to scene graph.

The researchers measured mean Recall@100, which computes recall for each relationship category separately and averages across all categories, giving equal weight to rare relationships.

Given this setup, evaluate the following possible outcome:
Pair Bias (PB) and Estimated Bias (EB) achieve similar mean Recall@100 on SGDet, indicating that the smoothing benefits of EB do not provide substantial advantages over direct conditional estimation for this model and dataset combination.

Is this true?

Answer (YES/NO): NO